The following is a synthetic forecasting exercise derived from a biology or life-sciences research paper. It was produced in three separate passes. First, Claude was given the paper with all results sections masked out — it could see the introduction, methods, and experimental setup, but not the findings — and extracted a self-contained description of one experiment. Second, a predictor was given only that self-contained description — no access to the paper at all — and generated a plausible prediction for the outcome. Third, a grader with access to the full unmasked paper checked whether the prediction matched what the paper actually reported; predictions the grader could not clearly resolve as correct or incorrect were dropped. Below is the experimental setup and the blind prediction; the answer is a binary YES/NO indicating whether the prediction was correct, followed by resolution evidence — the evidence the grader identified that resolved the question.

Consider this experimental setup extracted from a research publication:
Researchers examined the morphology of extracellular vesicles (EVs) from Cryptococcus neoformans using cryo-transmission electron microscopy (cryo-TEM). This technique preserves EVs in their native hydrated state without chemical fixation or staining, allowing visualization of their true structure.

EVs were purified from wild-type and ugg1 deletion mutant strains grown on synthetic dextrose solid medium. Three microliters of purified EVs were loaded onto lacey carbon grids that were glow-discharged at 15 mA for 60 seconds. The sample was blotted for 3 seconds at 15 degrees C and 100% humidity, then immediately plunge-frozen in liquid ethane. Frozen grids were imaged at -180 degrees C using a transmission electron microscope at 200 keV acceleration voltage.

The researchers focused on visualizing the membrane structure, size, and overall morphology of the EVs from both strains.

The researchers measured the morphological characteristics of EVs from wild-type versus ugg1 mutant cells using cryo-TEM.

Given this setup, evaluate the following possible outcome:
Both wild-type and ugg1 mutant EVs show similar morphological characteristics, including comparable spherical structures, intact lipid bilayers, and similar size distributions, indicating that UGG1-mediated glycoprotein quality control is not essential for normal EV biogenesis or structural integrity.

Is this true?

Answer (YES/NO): NO